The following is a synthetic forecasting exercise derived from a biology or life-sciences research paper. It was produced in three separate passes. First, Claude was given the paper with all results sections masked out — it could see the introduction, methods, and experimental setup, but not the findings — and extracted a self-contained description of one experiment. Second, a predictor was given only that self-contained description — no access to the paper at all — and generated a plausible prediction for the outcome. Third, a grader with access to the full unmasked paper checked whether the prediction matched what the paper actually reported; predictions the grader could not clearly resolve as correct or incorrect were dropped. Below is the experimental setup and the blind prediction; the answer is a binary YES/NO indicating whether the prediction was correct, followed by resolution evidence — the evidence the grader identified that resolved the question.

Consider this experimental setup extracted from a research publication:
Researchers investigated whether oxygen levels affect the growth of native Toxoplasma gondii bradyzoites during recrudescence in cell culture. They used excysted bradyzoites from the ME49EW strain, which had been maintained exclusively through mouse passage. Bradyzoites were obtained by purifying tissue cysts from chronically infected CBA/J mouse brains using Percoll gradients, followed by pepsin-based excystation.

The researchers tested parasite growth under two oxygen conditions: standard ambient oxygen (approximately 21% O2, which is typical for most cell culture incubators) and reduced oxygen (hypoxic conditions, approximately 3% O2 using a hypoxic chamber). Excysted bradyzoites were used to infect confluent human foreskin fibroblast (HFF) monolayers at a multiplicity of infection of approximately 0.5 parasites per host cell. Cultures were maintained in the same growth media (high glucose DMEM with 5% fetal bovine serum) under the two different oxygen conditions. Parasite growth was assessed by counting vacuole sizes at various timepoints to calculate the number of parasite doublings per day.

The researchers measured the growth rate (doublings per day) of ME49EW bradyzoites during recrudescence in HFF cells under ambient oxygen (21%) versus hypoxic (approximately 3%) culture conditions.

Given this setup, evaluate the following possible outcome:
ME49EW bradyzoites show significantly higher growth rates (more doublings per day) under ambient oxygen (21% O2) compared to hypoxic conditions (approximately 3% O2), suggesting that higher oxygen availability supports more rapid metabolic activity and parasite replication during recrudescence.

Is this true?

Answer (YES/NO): NO